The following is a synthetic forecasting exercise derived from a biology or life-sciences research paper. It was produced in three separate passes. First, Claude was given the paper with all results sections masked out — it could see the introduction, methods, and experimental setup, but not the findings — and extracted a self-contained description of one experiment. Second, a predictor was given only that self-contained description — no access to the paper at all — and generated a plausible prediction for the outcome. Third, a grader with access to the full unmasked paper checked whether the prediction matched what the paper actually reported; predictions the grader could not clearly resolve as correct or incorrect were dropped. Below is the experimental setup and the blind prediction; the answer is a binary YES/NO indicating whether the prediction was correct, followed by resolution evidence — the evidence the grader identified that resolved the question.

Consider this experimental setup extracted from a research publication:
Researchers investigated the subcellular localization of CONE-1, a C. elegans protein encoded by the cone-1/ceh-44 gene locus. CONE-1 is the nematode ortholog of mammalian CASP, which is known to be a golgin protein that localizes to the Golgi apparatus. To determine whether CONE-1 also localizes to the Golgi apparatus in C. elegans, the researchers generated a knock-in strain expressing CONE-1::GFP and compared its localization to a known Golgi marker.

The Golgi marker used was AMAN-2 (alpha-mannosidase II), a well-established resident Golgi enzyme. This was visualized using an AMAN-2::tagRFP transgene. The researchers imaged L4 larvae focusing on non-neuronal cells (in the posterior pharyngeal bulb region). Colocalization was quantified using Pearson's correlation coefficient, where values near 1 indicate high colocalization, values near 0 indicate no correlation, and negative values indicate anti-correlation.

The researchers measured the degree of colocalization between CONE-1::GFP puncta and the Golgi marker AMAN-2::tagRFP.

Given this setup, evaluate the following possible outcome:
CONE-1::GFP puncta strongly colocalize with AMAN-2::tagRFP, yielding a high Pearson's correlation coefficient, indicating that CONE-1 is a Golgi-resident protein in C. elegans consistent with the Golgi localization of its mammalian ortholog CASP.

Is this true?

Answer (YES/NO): YES